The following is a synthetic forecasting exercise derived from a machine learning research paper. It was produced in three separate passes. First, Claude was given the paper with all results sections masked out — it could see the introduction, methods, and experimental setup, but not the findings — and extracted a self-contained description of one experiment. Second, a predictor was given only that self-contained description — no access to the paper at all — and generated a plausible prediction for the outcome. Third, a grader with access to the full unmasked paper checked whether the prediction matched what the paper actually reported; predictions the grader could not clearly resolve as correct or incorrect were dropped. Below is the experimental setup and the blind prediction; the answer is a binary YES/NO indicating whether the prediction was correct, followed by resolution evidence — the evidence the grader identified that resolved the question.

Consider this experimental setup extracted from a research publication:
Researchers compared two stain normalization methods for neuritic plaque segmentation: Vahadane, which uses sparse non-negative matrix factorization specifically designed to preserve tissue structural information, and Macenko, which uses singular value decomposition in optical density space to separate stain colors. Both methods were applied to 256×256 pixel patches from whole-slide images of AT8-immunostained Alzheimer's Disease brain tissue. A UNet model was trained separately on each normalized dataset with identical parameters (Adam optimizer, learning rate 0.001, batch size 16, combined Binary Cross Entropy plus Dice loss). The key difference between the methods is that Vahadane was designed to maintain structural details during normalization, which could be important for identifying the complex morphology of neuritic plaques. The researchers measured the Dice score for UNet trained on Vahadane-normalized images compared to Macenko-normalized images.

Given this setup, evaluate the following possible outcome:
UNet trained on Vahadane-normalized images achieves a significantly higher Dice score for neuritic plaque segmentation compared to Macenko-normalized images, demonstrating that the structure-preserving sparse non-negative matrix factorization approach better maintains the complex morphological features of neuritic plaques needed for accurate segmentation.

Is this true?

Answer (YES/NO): NO